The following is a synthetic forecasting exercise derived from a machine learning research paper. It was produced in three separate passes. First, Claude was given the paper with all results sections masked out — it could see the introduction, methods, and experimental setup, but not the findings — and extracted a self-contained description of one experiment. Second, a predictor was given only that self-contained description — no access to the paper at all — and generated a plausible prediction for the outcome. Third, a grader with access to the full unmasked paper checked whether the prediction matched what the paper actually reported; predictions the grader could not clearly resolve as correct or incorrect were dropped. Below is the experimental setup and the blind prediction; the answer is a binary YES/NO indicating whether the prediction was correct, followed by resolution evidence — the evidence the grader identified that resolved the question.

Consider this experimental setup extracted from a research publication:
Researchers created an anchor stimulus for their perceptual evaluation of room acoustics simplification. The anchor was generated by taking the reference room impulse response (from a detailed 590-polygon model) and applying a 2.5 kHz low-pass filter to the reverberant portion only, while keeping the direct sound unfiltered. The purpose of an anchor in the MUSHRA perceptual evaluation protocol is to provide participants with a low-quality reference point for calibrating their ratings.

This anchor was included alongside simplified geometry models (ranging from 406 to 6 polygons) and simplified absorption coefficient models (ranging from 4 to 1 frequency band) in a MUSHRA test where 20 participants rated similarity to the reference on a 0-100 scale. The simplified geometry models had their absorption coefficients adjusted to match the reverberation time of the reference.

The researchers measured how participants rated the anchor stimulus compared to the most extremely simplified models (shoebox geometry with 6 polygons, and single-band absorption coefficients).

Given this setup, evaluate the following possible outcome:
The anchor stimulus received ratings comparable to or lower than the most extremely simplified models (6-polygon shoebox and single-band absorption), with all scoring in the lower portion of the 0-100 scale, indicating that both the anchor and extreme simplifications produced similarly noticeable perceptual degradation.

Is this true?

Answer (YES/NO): NO